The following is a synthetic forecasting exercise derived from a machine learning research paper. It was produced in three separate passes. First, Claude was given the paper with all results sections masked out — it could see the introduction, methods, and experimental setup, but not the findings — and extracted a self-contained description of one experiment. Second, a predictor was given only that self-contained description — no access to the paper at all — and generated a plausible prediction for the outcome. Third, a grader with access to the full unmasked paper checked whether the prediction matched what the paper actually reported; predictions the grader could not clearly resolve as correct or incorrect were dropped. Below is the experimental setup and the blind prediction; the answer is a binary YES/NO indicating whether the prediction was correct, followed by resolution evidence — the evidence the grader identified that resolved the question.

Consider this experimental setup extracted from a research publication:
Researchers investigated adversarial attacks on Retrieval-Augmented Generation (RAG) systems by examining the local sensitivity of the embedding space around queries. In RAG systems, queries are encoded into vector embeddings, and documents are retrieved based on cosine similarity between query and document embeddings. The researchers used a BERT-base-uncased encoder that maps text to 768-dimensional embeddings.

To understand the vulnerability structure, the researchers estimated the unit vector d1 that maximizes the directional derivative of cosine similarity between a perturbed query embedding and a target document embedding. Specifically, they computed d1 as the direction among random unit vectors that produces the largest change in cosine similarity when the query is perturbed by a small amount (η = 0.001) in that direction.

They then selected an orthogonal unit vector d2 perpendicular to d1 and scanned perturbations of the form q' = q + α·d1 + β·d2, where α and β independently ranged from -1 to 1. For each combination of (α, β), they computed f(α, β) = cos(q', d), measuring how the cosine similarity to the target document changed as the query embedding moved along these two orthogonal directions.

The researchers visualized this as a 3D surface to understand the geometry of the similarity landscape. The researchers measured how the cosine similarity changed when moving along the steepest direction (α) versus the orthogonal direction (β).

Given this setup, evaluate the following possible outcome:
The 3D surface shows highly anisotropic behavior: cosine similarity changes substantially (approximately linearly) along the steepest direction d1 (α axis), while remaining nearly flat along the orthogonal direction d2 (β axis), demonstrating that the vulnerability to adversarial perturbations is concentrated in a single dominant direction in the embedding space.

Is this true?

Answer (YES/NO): YES